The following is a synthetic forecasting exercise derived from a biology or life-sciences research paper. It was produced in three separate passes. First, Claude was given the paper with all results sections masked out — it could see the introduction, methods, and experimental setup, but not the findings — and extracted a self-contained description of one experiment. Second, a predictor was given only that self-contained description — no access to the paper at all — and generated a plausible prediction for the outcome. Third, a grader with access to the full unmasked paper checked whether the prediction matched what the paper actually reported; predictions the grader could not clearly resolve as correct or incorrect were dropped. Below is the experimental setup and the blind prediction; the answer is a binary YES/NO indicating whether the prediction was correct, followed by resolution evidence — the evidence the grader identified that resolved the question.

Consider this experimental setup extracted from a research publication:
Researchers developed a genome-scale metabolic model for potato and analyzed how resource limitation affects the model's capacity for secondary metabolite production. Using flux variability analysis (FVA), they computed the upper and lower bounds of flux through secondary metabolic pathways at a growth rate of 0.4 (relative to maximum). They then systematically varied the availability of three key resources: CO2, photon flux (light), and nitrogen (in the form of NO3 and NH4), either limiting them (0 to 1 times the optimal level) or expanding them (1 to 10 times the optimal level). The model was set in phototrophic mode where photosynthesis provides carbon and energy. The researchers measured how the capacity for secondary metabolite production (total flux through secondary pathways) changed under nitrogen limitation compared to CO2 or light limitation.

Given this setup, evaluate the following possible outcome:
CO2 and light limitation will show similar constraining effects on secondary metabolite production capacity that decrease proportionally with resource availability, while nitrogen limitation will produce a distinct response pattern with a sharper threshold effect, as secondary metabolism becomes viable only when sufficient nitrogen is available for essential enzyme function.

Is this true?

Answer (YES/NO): NO